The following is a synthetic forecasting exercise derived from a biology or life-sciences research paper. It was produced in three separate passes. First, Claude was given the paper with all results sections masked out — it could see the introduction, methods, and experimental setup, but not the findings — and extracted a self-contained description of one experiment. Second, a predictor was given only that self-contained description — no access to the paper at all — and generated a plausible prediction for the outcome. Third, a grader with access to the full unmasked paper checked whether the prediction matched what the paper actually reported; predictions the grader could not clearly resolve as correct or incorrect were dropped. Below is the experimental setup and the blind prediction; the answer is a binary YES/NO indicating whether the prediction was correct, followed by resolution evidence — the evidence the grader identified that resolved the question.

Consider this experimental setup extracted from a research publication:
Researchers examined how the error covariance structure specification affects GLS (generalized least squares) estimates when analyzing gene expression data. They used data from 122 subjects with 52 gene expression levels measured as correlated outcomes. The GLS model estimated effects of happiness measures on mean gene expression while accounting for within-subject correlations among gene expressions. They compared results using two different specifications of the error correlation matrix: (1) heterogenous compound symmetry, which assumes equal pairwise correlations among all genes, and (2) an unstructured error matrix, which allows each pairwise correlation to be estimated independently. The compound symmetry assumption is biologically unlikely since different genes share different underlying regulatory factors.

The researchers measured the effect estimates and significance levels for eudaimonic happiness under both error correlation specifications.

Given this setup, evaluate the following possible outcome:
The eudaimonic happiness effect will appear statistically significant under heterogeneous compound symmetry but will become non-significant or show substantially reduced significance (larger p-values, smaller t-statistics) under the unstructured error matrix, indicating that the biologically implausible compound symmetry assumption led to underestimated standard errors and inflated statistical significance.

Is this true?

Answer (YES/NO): YES